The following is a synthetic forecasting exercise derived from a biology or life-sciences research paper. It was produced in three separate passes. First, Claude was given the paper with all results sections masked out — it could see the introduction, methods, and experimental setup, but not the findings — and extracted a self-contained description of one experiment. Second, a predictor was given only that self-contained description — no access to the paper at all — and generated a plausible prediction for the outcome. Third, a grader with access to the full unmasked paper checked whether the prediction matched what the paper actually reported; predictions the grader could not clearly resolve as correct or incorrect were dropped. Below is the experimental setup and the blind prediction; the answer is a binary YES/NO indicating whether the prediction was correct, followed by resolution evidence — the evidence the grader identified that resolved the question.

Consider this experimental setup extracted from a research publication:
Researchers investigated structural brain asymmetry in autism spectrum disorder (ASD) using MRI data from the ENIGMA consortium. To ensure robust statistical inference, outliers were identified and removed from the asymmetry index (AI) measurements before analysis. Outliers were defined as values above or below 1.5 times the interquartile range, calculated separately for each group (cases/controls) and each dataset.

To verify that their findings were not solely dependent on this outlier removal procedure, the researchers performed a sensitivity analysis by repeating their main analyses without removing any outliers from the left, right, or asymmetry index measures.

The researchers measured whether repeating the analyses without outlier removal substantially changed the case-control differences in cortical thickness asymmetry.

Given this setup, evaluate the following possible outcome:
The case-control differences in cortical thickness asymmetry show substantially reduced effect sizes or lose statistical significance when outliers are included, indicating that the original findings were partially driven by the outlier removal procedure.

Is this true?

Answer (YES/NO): YES